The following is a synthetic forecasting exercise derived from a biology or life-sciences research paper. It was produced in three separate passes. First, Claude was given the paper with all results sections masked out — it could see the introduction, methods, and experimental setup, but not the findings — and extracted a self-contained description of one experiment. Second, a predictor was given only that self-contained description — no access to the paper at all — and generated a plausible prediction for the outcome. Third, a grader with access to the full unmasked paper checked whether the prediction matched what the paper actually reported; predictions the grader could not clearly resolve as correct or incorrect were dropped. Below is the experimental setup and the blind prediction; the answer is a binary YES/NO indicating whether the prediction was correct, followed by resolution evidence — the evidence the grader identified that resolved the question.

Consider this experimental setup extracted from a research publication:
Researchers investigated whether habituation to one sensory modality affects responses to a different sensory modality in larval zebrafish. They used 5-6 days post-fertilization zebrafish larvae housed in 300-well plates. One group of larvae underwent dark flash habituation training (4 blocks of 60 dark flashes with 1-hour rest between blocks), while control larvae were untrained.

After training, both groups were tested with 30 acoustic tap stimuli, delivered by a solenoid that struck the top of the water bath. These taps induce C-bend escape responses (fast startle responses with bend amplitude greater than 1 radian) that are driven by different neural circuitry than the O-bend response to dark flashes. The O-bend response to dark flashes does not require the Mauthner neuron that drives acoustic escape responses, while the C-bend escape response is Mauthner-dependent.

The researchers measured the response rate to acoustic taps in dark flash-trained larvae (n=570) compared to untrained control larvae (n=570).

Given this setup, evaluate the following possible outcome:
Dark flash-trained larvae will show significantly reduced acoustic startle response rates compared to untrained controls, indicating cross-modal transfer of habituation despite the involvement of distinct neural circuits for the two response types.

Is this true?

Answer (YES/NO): NO